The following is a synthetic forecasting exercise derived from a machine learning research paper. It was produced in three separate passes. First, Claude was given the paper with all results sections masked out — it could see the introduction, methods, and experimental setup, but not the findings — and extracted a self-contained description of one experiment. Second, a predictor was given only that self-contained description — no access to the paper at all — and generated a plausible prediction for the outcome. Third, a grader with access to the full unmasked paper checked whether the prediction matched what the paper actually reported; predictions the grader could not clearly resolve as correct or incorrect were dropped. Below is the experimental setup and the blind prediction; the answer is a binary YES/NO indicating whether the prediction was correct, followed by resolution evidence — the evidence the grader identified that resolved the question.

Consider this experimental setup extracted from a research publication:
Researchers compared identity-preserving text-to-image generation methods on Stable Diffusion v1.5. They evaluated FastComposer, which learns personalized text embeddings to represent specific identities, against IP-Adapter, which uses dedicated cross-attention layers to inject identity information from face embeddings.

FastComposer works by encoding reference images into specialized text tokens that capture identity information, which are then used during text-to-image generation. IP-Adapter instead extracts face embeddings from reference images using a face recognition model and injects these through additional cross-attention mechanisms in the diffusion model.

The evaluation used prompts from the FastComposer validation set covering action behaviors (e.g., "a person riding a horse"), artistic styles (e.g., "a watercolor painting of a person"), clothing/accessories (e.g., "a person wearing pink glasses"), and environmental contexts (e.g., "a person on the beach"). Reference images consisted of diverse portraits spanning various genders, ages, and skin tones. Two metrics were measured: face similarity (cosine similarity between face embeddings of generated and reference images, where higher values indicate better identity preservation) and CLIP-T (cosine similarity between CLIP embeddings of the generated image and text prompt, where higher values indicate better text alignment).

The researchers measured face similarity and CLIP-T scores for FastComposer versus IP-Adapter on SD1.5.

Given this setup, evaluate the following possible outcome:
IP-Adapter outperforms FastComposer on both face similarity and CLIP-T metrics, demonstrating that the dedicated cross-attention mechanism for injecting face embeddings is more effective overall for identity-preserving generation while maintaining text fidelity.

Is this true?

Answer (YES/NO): NO